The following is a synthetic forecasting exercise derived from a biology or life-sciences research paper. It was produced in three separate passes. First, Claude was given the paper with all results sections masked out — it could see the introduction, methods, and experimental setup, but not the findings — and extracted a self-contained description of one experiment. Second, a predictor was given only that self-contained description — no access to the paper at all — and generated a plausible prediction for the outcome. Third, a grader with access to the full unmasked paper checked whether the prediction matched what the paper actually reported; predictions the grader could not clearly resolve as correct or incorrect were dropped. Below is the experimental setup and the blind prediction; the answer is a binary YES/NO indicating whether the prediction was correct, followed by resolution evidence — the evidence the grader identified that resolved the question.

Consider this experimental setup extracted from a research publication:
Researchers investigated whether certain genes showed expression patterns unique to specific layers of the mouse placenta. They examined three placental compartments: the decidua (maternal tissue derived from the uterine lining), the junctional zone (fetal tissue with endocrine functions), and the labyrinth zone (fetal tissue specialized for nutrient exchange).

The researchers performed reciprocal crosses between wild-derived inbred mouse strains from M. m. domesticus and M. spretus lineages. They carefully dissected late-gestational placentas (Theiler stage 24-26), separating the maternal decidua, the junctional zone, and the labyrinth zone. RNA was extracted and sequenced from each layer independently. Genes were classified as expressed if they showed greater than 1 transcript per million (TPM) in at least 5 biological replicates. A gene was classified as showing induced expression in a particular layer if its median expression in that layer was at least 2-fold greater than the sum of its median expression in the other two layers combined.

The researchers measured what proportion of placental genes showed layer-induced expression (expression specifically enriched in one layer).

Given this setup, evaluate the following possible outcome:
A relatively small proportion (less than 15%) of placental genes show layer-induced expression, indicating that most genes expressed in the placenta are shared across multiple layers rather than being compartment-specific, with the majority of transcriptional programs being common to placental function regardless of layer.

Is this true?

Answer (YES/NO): NO